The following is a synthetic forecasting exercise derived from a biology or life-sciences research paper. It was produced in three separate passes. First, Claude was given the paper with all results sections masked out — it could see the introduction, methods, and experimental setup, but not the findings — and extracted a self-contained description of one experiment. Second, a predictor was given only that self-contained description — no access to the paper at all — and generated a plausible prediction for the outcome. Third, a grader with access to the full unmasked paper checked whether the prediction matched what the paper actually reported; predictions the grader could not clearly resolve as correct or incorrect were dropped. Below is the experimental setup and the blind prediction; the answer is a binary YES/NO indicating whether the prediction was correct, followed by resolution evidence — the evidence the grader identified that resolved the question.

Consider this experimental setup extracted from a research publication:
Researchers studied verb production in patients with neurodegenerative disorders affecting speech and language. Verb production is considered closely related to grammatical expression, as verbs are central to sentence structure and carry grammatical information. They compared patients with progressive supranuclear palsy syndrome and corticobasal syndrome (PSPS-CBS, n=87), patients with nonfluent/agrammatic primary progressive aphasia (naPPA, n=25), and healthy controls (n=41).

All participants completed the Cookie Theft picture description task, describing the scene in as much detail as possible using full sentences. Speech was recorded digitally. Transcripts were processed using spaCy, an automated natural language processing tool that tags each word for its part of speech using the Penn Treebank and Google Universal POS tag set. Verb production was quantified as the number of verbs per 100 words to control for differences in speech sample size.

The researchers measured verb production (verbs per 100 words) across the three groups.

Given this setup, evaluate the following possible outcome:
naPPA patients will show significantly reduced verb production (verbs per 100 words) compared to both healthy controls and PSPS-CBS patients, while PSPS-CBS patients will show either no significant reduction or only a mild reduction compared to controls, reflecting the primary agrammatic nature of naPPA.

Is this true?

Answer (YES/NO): YES